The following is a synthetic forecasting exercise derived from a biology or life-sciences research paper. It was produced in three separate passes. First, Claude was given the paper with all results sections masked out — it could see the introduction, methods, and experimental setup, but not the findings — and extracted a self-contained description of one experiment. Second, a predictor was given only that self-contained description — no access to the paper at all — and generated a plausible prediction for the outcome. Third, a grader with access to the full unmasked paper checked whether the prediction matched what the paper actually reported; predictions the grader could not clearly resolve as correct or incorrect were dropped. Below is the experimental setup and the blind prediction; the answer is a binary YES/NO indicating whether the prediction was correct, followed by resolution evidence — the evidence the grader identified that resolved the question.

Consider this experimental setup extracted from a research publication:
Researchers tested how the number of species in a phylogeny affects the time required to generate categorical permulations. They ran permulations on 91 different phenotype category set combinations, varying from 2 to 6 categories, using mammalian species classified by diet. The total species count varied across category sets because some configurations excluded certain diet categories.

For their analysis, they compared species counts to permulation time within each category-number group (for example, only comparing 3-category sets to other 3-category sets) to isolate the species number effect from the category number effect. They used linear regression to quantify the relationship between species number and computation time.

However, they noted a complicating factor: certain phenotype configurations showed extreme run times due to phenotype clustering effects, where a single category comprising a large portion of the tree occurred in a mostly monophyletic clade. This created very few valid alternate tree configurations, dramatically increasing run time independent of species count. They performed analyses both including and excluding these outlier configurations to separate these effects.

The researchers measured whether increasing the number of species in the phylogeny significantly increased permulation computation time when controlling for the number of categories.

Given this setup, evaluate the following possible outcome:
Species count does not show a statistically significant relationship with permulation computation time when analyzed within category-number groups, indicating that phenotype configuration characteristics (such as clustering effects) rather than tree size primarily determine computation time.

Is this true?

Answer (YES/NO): NO